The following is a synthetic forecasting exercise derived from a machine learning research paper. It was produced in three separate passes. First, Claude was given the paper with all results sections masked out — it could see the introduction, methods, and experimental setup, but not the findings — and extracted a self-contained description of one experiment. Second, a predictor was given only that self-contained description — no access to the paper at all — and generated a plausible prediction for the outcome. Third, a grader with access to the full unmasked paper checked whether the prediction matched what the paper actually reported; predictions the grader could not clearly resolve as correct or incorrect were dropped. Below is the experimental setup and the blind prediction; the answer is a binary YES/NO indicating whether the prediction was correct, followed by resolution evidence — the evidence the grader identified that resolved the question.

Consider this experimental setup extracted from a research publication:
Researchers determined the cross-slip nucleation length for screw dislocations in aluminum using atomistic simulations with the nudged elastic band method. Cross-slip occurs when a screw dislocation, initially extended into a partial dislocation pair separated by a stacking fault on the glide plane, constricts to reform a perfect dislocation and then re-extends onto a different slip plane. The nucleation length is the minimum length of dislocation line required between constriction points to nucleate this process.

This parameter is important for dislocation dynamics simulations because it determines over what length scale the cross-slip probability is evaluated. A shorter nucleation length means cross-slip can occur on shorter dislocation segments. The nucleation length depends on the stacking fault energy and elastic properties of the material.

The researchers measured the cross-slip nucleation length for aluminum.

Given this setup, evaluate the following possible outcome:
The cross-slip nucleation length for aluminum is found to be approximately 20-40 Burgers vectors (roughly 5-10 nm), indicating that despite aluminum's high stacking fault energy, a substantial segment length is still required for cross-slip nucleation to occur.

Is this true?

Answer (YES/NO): NO